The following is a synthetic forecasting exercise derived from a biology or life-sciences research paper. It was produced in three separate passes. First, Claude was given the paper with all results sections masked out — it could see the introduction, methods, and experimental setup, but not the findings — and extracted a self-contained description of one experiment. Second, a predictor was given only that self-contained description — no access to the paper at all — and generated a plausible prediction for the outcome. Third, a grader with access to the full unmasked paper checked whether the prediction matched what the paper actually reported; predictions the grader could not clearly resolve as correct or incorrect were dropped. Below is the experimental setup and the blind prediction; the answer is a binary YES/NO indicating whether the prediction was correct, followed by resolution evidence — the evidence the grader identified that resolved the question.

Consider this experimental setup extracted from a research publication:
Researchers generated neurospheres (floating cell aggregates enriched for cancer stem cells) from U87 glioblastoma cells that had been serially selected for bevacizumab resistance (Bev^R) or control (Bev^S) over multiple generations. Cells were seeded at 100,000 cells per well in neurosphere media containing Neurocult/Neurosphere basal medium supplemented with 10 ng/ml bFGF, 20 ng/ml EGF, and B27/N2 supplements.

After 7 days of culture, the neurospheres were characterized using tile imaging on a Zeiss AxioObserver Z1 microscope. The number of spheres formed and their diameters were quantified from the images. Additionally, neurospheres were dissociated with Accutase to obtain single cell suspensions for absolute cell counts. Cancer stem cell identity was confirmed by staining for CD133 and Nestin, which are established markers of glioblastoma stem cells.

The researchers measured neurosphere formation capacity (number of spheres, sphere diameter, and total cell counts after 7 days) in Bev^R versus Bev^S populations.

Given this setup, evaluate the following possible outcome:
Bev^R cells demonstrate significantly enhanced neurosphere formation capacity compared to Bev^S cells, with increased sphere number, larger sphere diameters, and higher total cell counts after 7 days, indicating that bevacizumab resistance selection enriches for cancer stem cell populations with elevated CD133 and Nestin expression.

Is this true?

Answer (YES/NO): NO